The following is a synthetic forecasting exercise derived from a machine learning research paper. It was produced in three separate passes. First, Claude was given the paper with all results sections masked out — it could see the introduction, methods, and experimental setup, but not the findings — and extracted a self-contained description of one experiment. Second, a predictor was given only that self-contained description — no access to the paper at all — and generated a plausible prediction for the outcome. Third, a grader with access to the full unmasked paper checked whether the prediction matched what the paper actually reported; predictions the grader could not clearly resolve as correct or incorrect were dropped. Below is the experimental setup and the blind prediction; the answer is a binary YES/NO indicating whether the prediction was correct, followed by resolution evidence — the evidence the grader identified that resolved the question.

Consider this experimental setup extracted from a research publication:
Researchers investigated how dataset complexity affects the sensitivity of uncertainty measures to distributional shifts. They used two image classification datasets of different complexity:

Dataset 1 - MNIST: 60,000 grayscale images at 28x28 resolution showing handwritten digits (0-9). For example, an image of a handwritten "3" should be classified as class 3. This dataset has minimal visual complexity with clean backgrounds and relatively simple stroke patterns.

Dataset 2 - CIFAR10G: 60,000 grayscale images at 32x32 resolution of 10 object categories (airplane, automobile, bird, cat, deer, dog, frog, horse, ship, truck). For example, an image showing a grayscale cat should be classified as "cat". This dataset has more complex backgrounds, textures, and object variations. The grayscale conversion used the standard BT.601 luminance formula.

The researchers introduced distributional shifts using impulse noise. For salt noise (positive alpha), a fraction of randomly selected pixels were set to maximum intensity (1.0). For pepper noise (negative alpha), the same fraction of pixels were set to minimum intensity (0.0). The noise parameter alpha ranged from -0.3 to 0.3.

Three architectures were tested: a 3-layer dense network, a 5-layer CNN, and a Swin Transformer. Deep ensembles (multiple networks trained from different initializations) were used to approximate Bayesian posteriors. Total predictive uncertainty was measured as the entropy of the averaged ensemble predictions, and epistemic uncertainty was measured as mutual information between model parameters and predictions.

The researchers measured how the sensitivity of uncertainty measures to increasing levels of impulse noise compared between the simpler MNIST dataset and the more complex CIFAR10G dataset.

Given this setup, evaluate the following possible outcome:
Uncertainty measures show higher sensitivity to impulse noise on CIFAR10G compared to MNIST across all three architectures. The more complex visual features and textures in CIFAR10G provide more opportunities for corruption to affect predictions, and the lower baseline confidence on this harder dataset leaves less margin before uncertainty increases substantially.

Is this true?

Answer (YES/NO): NO